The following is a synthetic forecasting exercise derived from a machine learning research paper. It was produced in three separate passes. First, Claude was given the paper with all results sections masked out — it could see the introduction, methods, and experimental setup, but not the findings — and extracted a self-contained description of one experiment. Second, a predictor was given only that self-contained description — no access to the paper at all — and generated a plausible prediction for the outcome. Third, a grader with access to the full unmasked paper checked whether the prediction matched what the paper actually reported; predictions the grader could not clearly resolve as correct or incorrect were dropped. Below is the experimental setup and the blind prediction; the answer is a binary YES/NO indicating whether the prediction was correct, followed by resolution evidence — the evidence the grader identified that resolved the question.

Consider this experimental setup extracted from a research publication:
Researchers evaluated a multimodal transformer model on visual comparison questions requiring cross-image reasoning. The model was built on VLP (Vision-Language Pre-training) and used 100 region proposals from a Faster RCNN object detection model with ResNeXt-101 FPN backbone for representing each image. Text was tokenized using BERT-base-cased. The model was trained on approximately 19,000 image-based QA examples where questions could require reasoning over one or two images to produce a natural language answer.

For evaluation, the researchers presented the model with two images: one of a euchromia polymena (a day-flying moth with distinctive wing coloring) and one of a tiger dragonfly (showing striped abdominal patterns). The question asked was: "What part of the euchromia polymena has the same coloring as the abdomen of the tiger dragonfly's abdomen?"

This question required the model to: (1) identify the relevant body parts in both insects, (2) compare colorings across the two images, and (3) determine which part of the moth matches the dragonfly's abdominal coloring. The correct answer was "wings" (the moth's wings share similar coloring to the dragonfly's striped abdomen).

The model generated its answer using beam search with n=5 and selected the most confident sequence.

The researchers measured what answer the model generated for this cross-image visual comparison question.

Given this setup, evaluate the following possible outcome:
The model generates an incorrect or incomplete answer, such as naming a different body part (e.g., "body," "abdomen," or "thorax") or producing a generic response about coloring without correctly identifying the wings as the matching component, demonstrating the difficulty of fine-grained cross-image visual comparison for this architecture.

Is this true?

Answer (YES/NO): YES